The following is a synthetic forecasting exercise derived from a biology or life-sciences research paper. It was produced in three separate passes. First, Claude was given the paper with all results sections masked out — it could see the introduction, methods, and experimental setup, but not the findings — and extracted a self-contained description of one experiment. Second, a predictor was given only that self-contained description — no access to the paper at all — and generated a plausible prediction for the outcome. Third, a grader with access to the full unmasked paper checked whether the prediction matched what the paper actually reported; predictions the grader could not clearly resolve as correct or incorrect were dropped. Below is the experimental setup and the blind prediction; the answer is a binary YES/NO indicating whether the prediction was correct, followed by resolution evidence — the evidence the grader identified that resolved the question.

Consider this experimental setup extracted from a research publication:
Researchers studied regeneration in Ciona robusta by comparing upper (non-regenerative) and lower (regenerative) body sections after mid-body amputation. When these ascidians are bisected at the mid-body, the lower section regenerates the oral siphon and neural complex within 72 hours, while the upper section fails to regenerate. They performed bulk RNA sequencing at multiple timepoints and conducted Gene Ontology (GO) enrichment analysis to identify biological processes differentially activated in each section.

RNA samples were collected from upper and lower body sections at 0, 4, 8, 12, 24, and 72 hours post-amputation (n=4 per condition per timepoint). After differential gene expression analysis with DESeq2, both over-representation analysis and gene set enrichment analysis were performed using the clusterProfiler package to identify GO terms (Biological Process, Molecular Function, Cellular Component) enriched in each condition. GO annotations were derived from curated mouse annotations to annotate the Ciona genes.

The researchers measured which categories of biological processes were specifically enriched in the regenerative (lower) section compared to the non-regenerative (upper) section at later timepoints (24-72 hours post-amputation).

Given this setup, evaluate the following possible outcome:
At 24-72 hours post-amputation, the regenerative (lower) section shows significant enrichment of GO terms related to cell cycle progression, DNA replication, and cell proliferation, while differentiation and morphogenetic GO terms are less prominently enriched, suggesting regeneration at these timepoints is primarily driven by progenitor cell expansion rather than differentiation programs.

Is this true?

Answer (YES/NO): NO